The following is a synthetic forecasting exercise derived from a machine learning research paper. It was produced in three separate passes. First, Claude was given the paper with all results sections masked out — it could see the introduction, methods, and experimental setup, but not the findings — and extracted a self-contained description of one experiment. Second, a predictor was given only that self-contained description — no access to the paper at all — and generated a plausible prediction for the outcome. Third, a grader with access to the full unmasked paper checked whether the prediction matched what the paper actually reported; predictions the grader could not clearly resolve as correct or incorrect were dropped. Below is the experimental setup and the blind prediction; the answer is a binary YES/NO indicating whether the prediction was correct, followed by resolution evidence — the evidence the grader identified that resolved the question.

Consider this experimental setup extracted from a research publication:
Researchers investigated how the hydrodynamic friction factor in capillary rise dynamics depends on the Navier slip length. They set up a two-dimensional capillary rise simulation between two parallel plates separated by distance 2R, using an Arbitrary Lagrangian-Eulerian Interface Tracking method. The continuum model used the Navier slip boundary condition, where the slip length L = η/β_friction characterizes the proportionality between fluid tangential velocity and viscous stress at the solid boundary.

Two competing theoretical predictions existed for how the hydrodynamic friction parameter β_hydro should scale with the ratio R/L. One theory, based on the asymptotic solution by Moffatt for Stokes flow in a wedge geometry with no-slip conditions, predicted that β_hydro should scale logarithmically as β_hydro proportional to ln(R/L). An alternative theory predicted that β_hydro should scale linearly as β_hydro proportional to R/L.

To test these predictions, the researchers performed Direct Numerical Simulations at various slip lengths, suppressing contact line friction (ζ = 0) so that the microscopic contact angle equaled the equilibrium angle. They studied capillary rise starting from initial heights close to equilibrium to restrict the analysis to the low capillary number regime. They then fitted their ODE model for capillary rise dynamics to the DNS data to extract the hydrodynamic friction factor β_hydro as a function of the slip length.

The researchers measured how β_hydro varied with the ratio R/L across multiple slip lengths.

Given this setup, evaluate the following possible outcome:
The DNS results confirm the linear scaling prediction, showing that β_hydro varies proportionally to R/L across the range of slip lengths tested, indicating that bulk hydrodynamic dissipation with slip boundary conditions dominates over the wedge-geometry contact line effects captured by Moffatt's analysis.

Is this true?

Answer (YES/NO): NO